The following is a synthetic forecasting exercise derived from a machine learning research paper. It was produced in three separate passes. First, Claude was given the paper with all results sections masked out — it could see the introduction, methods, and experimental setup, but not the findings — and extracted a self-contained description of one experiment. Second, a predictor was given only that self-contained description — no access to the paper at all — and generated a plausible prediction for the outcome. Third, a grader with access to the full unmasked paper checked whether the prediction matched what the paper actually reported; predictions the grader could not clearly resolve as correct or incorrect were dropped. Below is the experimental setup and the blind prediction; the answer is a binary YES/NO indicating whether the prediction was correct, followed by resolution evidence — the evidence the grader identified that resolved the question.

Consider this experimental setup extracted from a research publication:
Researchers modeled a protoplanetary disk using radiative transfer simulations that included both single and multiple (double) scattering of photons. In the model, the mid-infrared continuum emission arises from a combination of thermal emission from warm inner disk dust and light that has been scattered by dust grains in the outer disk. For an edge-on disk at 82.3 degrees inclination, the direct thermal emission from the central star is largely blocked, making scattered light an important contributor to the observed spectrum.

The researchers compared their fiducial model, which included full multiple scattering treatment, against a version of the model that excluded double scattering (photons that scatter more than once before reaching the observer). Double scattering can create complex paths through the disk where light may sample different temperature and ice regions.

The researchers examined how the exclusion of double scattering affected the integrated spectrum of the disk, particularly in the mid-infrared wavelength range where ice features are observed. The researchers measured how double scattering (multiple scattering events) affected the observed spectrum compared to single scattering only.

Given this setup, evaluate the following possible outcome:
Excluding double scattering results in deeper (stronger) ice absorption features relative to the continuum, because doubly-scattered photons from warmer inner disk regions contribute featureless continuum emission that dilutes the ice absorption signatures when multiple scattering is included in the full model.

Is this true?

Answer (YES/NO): NO